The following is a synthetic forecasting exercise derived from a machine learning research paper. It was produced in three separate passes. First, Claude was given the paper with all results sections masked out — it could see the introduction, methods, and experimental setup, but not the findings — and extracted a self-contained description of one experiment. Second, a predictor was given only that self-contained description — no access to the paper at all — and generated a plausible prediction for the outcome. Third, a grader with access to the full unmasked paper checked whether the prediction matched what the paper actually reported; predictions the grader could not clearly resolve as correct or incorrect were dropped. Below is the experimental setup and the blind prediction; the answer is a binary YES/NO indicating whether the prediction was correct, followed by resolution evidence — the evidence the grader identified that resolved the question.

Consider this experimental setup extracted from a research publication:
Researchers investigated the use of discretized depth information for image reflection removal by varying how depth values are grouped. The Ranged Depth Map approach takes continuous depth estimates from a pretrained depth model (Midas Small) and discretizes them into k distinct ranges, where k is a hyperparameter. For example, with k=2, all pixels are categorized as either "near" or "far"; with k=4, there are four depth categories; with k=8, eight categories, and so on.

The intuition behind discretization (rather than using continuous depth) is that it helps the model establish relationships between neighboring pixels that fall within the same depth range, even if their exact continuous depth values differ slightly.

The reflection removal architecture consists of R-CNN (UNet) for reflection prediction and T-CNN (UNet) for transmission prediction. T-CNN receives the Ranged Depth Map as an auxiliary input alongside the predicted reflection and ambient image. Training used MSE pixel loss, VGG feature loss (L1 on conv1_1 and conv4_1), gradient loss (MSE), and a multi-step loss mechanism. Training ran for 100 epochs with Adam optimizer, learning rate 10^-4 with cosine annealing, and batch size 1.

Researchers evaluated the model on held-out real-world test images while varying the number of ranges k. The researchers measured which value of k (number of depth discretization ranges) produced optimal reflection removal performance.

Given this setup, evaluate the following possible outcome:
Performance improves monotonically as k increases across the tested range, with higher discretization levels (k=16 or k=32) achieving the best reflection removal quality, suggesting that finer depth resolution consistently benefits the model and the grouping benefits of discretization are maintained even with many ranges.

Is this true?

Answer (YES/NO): NO